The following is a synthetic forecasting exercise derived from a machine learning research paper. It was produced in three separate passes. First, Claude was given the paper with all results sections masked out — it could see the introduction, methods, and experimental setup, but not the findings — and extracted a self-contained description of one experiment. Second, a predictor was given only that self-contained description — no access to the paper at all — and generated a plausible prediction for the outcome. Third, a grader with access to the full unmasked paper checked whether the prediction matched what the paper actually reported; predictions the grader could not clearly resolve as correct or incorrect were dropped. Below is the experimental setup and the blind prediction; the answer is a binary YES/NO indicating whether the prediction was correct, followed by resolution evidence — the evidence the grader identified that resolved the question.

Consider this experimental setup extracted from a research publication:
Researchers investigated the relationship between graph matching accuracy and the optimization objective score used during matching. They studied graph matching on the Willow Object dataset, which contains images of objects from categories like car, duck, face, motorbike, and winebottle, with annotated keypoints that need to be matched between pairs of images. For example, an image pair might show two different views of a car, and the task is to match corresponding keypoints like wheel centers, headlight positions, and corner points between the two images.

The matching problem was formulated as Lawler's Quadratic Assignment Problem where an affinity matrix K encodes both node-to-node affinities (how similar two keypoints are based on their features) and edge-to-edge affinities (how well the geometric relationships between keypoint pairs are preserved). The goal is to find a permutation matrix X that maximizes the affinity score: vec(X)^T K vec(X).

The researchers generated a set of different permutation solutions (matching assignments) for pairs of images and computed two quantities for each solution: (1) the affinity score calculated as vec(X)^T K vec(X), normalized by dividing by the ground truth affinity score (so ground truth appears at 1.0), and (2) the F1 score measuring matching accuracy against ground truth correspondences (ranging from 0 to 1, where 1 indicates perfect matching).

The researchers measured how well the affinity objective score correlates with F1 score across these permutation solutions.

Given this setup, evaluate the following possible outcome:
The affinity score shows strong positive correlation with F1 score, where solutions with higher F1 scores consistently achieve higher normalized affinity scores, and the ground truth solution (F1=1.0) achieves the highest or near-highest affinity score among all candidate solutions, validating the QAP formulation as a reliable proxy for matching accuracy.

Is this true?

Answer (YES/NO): NO